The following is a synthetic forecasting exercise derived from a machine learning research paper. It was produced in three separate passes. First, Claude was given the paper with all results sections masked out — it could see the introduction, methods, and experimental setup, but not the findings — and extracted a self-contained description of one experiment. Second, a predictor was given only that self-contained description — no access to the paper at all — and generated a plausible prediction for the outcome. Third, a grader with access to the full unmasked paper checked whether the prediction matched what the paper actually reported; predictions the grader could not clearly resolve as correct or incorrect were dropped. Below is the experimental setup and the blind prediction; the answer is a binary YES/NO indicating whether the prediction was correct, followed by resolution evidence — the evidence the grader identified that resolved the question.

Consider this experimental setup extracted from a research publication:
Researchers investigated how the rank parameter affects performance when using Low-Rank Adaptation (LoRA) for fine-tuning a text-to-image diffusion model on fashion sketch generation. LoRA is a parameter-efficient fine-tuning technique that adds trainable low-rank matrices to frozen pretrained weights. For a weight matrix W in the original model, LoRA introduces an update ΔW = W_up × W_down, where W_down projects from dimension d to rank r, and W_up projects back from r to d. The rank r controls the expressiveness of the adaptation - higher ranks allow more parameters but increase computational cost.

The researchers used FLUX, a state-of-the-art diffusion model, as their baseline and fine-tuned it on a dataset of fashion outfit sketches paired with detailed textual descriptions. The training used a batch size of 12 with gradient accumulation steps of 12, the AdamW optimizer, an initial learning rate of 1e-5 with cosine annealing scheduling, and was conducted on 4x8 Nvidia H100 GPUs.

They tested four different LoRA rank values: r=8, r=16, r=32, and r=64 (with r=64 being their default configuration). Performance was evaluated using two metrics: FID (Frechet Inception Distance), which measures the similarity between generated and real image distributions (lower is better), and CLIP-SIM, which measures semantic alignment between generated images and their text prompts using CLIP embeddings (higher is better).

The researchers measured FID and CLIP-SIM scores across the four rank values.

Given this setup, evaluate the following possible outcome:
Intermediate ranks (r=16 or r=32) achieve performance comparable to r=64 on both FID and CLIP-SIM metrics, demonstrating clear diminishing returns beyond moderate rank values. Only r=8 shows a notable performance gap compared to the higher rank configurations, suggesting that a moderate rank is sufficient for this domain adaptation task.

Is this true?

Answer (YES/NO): NO